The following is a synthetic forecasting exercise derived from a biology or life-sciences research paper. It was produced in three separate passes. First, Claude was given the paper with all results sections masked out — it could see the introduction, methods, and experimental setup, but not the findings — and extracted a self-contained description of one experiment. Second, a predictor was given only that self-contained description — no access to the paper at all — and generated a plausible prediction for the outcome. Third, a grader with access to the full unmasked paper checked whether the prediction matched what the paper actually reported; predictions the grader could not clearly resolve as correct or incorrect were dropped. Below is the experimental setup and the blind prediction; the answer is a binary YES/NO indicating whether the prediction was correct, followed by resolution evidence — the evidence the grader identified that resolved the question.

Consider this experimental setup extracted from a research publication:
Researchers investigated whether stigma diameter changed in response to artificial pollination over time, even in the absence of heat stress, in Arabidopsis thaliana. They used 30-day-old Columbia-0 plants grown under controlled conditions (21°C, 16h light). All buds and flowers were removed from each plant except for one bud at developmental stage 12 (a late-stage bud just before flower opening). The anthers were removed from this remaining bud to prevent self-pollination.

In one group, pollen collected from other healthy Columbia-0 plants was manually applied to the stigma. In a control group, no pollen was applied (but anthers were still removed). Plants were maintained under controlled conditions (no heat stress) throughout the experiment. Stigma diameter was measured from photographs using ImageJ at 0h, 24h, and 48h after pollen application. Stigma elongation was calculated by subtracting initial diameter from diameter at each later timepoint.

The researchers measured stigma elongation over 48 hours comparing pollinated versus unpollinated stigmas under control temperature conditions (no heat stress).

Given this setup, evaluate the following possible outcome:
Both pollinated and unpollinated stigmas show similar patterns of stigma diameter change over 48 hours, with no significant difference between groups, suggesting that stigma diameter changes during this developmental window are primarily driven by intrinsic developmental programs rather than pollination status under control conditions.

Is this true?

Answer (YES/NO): NO